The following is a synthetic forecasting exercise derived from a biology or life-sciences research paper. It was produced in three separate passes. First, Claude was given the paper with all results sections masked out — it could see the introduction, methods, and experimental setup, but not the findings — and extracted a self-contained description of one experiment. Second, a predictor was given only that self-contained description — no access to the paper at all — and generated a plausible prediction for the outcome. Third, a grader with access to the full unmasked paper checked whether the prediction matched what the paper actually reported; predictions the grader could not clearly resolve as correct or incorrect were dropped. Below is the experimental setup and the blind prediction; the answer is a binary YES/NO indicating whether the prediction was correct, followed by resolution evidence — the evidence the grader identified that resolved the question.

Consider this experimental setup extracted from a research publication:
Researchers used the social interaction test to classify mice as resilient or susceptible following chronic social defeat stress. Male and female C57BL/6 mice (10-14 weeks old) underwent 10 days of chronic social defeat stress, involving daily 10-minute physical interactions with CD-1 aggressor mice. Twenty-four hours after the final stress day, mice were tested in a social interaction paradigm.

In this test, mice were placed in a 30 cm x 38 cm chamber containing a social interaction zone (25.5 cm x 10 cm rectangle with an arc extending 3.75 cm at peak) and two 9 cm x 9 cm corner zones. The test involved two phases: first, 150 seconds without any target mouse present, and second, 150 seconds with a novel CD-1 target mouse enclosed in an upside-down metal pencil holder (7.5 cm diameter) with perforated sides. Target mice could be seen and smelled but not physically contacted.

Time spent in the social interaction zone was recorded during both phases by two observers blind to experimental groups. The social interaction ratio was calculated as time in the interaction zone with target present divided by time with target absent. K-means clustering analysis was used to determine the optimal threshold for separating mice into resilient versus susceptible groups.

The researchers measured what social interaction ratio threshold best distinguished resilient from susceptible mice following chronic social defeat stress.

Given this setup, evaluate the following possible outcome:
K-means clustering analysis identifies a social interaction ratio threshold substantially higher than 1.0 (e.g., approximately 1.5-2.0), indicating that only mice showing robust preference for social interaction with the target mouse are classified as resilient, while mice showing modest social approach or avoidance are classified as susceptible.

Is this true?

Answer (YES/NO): NO